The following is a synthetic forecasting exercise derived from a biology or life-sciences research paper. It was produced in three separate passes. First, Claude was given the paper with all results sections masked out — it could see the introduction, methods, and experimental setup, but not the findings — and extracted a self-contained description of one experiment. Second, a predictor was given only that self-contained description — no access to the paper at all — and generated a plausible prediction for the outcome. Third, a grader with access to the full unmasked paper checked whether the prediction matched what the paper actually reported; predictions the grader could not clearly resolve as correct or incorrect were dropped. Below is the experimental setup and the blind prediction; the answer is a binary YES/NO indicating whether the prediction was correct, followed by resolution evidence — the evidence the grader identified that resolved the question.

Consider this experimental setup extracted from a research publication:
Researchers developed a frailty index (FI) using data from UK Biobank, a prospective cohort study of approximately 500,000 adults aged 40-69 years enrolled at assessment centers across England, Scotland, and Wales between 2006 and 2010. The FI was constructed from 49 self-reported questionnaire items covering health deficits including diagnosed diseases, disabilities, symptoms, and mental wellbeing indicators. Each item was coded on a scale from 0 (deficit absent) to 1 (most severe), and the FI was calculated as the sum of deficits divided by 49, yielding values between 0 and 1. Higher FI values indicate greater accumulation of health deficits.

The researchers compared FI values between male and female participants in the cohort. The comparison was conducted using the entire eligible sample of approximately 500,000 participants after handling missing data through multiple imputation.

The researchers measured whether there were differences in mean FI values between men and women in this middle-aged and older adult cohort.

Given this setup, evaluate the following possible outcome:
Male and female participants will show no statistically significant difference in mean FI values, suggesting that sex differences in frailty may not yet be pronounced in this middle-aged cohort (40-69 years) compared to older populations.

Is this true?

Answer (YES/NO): NO